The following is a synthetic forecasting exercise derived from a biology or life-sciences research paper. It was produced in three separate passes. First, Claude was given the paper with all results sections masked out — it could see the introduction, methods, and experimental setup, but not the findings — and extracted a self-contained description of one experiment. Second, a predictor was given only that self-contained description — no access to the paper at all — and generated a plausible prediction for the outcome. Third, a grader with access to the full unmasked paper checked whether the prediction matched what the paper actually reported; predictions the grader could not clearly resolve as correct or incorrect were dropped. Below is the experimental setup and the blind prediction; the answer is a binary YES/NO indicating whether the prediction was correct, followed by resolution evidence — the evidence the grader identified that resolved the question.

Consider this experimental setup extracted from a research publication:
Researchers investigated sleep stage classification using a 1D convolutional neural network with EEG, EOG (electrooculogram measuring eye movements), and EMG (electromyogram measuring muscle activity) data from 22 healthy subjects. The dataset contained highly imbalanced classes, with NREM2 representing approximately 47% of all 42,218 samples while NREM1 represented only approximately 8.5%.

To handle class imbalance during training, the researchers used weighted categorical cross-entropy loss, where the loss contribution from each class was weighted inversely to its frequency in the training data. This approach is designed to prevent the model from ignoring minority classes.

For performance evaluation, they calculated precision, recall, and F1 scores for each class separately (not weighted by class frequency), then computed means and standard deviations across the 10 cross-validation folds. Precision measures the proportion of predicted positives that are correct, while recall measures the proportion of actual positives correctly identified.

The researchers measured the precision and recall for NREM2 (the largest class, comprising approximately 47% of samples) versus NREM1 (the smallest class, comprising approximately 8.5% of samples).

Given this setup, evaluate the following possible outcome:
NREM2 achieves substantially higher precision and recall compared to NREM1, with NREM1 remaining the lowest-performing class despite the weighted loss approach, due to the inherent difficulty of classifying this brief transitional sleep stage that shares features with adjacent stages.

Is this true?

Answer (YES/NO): YES